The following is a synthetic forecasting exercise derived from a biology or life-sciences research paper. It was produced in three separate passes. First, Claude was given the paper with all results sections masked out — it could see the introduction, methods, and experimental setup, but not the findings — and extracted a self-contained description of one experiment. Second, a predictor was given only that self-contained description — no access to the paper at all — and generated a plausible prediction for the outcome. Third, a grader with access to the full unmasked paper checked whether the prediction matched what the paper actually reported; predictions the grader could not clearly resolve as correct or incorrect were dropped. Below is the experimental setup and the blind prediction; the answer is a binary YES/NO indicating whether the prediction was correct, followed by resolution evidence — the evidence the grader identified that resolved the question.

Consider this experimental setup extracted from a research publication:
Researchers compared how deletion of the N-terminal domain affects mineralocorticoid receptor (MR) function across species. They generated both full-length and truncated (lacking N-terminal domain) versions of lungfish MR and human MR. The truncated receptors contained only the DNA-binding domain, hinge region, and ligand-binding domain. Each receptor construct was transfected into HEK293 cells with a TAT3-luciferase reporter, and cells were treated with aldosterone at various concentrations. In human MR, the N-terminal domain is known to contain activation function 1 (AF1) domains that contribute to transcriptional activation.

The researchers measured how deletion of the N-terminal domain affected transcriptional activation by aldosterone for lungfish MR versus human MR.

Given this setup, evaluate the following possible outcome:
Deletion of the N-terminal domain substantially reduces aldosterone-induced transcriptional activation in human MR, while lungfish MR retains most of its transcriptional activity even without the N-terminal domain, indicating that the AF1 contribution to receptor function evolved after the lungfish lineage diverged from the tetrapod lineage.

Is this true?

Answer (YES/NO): NO